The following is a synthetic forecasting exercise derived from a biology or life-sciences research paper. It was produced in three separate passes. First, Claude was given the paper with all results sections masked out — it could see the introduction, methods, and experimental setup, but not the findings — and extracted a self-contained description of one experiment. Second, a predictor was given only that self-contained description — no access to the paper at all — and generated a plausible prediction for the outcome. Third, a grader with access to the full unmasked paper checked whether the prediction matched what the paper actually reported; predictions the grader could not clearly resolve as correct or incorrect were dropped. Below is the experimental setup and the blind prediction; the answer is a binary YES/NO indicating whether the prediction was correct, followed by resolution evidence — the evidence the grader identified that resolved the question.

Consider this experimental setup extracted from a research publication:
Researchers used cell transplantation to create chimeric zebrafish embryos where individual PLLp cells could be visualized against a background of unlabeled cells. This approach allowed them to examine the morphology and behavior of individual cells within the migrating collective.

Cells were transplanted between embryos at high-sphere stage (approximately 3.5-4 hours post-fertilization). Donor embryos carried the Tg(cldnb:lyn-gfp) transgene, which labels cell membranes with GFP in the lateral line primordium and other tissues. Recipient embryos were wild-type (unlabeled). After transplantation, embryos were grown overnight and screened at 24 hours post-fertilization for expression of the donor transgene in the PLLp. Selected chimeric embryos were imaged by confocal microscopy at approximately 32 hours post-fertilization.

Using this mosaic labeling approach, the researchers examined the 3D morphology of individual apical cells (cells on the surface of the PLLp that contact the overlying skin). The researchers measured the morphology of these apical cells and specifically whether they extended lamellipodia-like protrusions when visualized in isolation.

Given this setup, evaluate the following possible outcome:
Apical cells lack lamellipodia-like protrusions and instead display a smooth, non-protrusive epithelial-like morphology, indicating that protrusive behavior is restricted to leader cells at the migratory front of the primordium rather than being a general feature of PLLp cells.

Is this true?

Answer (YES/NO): NO